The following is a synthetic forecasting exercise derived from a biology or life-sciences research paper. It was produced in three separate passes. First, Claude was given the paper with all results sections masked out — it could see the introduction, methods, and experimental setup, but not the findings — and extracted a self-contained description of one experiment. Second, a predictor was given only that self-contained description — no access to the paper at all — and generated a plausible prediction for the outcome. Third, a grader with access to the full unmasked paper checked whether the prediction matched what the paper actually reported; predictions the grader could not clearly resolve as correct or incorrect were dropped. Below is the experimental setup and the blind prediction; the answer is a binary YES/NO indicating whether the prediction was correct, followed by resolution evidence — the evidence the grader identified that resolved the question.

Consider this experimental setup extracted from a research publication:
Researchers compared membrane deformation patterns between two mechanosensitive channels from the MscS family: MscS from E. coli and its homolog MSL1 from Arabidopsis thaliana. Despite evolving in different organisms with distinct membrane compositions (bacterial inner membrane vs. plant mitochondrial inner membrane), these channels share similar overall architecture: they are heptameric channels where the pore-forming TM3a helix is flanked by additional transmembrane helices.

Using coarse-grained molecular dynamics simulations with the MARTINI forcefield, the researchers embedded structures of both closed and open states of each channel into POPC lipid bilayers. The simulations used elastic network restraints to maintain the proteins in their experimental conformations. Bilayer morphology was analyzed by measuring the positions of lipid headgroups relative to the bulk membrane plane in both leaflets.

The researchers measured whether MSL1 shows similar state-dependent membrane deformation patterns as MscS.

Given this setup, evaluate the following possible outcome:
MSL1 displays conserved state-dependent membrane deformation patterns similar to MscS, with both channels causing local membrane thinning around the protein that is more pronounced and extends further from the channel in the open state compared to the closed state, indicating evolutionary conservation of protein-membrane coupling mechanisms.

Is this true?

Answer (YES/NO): NO